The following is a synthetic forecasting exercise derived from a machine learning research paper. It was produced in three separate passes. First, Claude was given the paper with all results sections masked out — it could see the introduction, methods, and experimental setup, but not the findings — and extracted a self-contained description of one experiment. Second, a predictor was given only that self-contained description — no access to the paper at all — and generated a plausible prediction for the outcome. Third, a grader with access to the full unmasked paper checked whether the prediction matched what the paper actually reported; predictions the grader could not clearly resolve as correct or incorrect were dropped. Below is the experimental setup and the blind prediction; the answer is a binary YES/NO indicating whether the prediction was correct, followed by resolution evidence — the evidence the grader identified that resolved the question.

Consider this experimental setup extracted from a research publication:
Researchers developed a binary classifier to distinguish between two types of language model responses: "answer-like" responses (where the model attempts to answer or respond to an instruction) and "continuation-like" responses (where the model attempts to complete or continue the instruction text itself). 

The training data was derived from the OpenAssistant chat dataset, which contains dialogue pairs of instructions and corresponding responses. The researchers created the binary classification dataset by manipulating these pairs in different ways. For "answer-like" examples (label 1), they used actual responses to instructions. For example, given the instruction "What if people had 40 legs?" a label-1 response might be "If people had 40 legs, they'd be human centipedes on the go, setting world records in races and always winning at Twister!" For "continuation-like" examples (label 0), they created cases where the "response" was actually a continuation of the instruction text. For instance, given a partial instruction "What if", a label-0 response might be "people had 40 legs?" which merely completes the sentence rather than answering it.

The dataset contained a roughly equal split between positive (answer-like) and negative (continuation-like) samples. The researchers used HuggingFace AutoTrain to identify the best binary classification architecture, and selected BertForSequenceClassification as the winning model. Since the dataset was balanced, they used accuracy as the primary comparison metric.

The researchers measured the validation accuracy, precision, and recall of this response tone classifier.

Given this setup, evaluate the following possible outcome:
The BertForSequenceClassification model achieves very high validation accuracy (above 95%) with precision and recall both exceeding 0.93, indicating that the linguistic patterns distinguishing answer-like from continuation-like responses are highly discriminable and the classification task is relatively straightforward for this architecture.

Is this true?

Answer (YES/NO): NO